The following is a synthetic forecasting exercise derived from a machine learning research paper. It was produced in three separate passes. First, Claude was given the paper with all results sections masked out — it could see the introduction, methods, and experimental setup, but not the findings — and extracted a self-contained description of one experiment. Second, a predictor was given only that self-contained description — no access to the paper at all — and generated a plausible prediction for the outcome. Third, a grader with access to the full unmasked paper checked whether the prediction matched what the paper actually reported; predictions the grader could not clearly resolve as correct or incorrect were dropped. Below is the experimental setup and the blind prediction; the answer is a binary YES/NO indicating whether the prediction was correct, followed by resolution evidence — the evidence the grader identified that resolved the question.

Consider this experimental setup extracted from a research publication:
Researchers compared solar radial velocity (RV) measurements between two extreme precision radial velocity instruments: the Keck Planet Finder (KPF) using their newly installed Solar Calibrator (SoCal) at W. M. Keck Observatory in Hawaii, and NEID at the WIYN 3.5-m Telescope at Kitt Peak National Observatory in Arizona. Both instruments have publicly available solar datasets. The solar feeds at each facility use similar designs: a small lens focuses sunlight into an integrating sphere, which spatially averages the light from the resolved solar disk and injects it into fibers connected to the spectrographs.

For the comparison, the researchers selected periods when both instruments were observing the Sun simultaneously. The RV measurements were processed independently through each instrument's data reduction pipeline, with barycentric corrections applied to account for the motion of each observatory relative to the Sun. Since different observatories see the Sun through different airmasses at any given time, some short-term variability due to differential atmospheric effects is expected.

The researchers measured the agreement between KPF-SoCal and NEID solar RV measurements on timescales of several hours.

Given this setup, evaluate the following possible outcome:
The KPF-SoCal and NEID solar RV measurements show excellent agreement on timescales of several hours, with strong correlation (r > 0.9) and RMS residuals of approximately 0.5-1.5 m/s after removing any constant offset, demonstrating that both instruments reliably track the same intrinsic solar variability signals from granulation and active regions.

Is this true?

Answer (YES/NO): NO